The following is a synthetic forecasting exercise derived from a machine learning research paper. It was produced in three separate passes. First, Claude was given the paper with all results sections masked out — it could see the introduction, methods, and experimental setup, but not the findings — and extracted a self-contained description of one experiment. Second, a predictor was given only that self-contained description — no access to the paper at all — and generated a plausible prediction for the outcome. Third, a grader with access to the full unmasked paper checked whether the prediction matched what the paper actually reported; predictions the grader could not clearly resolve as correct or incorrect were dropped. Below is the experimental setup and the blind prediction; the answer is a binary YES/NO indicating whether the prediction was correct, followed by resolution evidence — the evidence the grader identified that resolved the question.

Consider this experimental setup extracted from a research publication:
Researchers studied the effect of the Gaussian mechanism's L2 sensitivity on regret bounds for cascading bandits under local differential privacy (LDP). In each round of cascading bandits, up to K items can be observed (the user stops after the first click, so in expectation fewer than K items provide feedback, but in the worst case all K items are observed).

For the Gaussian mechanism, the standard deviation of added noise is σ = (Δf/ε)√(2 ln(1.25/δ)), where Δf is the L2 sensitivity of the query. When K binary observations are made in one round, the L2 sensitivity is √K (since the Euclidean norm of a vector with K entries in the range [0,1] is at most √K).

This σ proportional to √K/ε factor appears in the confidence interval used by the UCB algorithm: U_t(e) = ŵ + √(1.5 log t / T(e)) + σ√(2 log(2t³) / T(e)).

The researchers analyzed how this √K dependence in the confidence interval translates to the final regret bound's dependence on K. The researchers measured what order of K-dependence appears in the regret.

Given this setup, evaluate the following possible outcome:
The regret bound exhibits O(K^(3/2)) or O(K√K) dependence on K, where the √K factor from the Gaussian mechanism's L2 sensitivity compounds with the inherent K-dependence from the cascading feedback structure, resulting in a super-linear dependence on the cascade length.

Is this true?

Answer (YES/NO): NO